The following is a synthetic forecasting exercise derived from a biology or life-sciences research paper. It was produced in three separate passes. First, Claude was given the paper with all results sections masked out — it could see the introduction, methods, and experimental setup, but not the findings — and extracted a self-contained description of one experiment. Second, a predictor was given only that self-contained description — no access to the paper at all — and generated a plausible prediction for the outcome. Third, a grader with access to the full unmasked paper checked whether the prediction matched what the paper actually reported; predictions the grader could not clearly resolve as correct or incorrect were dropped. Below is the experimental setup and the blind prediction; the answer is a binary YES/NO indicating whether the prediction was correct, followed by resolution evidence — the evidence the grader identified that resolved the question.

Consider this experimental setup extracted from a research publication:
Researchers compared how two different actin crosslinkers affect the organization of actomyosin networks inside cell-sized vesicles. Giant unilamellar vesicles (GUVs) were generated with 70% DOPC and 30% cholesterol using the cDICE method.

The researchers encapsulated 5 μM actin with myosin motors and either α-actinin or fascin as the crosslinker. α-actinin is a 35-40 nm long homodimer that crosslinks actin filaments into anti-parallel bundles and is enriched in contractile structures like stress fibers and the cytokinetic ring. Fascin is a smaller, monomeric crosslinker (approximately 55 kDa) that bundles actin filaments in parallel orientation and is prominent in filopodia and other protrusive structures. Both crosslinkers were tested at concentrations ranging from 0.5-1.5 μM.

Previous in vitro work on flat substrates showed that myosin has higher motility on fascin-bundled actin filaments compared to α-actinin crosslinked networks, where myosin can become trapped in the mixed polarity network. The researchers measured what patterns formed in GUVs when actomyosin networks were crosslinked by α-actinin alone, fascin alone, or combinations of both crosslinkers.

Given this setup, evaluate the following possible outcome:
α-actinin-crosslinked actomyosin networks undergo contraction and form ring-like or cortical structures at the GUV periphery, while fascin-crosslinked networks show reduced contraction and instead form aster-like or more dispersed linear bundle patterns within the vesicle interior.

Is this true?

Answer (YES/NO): NO